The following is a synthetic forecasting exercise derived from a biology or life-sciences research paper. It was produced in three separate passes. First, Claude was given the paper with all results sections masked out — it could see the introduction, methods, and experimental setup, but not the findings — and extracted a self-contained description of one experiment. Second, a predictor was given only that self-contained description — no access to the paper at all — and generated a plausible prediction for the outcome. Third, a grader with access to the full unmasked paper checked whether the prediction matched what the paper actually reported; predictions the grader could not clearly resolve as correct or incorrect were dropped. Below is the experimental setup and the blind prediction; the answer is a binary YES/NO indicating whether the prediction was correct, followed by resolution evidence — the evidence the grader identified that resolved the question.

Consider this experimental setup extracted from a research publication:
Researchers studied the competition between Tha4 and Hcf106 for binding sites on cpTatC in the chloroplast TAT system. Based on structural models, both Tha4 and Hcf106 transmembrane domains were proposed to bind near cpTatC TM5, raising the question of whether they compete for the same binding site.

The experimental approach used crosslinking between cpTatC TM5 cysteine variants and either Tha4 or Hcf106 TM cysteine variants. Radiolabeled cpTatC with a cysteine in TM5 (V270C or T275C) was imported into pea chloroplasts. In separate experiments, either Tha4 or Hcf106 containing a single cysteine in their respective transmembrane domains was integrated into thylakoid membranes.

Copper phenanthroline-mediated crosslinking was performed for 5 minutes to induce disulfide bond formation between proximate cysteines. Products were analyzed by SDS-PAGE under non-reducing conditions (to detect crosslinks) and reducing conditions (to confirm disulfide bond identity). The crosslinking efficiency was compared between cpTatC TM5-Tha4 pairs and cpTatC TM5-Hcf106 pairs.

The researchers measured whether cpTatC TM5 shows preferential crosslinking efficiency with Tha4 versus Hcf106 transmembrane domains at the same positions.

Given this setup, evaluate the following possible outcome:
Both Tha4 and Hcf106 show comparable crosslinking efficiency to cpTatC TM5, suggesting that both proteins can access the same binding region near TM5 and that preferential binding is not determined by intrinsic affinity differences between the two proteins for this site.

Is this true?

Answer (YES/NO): NO